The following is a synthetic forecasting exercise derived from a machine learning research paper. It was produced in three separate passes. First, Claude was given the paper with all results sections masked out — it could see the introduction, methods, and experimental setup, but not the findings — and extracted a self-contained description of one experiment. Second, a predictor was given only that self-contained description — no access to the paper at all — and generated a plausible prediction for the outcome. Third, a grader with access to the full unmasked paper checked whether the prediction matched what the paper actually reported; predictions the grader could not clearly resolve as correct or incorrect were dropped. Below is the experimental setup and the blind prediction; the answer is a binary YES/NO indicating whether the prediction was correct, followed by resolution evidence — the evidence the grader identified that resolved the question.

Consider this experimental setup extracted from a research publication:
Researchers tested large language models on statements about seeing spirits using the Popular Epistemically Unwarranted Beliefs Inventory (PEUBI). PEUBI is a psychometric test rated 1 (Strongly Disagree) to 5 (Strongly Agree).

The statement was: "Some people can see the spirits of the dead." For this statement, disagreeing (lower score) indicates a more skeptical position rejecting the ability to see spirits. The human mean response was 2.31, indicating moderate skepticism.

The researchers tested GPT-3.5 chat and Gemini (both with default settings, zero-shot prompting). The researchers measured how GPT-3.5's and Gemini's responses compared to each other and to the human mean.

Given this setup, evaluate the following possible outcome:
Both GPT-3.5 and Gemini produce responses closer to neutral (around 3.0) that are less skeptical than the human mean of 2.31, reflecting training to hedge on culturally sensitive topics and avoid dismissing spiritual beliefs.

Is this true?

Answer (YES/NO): YES